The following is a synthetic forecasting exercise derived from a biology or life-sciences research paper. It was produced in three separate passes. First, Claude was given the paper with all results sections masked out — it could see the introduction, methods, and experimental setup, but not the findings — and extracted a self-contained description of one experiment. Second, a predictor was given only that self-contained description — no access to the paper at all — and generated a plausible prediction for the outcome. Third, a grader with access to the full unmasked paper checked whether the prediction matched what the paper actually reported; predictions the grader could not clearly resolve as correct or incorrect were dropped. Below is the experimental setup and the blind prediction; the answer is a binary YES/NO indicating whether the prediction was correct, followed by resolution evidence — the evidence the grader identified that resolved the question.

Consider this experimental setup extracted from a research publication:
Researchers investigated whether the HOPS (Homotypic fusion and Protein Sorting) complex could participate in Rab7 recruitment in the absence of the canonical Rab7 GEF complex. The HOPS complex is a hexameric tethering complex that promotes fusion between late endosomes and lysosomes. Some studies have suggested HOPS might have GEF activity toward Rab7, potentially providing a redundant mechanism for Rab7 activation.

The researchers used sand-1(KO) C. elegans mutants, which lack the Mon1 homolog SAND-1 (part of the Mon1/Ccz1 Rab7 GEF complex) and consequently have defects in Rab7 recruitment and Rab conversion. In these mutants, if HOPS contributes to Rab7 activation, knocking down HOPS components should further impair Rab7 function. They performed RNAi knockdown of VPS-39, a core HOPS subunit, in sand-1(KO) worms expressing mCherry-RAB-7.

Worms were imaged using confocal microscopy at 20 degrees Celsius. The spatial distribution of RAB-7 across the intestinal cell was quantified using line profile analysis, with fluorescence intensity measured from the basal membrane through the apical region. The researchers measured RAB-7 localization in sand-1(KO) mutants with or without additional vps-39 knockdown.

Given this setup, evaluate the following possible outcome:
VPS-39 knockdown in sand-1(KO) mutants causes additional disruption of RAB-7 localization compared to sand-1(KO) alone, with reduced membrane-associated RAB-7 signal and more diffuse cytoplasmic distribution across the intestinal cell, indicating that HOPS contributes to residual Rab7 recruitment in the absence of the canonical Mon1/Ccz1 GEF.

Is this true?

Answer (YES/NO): YES